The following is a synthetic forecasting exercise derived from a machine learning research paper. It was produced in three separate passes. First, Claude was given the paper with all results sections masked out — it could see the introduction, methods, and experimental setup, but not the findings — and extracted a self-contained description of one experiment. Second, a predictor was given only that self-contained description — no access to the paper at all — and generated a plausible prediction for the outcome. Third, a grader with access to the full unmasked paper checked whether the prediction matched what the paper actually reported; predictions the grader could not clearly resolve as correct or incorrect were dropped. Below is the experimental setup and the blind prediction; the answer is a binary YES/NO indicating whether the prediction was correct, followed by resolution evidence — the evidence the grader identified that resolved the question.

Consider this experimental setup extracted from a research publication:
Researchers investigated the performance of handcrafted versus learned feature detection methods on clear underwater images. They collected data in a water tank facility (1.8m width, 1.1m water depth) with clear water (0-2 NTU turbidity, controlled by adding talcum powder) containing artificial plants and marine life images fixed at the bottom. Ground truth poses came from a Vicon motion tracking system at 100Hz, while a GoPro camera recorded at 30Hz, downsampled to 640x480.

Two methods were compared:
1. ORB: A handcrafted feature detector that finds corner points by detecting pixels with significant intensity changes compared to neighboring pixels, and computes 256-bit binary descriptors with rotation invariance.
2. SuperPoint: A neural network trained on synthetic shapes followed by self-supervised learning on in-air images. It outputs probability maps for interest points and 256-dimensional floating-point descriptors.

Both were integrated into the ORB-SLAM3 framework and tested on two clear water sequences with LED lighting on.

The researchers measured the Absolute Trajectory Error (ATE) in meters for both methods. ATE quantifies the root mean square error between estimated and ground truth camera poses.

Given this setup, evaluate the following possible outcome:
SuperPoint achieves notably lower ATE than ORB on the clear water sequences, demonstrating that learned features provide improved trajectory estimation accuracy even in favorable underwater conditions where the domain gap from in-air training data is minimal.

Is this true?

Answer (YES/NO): NO